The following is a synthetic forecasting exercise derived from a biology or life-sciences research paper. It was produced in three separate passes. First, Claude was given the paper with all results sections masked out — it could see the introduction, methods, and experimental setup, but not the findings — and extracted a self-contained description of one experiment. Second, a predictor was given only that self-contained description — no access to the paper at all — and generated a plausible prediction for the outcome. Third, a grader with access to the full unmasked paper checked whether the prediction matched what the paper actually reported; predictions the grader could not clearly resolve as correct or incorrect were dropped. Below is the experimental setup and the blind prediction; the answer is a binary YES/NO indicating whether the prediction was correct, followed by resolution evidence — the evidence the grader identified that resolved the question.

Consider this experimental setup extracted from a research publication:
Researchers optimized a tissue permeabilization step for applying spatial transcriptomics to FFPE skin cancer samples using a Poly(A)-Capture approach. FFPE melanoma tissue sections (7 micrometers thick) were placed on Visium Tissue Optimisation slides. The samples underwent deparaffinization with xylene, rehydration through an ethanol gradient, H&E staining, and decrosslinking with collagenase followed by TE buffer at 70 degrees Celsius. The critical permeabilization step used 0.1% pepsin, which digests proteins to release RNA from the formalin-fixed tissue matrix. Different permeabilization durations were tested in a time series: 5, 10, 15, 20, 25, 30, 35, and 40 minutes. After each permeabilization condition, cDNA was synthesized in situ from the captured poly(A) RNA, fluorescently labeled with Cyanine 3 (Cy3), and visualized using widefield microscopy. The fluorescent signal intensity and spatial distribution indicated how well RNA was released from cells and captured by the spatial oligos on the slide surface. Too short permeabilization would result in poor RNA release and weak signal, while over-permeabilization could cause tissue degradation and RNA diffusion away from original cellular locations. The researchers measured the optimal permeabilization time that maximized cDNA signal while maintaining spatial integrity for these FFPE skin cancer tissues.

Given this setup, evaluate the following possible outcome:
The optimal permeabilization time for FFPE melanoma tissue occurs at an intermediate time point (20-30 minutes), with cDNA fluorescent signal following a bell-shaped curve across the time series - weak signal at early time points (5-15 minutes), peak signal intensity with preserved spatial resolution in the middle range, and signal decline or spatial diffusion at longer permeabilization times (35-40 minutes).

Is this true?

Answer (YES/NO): YES